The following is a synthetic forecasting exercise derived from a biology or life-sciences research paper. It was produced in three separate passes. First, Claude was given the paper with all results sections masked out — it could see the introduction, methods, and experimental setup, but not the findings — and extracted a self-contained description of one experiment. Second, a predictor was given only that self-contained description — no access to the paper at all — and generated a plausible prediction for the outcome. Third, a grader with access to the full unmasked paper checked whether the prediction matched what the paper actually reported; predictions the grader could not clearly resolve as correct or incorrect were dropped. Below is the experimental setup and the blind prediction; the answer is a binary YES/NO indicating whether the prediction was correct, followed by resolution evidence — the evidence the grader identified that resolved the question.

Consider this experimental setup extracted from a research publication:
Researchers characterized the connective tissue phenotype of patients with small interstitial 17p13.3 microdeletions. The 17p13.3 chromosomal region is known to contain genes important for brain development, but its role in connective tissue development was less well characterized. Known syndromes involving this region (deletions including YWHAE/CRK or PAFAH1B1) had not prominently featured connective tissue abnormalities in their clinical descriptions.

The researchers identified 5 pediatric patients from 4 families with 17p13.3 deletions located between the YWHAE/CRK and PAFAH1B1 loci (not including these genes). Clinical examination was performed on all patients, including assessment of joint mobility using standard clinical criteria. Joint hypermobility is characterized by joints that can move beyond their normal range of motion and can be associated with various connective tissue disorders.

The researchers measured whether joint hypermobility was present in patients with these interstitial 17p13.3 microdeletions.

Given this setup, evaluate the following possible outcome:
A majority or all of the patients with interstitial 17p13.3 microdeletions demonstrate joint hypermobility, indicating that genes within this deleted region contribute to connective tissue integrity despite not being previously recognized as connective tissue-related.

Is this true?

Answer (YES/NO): YES